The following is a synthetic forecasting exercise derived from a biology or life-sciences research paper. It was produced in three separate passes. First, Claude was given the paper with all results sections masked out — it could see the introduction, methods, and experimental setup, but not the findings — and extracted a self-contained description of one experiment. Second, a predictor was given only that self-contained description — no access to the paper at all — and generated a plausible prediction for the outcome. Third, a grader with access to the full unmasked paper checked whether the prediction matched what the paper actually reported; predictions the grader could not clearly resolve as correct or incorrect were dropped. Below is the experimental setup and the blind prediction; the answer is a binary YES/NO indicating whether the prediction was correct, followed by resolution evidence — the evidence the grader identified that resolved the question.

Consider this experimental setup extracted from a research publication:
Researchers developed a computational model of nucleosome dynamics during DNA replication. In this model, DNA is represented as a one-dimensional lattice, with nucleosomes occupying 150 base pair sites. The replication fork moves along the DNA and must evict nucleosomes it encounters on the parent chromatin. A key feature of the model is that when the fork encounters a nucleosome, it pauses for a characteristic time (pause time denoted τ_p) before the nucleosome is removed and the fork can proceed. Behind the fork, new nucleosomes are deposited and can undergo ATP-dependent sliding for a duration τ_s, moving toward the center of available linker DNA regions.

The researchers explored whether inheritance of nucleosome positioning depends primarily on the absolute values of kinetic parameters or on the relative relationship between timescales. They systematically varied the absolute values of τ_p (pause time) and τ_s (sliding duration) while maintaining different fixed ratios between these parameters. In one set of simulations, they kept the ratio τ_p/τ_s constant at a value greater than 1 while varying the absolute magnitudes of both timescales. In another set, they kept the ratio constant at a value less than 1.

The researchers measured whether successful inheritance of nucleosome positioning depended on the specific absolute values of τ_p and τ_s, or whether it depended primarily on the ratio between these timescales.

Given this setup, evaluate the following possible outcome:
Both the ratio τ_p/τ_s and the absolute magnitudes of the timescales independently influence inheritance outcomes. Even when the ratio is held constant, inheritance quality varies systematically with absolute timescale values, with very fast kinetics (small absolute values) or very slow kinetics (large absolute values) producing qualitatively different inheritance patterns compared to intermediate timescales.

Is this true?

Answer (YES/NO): NO